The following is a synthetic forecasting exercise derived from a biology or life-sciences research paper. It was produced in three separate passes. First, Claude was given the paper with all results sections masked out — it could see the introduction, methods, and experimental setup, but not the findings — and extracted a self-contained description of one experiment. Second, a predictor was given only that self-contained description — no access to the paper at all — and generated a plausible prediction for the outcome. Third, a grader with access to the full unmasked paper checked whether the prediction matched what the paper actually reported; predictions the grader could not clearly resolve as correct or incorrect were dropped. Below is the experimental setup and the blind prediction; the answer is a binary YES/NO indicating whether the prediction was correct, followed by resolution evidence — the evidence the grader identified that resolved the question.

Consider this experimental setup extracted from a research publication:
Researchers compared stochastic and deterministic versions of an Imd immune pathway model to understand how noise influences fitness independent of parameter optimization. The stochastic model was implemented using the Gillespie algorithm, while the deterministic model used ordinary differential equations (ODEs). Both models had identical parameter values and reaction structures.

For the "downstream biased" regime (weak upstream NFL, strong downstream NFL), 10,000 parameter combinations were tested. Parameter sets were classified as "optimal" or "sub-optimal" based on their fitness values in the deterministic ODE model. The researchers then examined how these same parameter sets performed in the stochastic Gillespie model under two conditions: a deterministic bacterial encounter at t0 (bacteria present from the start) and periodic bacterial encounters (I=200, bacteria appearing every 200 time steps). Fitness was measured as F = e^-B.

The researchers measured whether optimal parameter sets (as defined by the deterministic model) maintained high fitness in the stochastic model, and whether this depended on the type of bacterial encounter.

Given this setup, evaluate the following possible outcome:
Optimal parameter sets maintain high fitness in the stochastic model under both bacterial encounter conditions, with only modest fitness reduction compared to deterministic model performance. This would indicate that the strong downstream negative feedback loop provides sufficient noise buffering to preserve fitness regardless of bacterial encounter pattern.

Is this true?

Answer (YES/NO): NO